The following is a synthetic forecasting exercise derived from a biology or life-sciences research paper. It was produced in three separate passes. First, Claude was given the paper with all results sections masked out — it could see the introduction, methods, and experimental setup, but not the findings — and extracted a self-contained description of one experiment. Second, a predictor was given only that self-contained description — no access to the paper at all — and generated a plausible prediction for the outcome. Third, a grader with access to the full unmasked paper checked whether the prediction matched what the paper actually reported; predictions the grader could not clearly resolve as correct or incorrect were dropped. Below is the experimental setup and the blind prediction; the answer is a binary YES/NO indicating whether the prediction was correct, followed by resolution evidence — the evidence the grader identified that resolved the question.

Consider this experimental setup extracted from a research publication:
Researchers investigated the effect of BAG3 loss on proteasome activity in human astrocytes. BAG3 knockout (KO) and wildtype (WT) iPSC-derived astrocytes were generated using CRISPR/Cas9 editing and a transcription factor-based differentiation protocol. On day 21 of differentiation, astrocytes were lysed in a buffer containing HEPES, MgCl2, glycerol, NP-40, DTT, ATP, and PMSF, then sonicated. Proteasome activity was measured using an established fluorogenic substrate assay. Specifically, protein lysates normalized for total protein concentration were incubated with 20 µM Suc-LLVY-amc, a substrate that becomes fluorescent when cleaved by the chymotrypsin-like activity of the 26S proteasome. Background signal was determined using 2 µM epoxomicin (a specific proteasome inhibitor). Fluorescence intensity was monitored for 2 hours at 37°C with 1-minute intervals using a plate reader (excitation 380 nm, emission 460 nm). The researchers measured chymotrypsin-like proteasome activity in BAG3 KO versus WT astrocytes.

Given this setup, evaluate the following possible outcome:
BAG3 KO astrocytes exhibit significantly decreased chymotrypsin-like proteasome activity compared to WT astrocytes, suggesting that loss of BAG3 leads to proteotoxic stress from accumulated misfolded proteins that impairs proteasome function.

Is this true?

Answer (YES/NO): YES